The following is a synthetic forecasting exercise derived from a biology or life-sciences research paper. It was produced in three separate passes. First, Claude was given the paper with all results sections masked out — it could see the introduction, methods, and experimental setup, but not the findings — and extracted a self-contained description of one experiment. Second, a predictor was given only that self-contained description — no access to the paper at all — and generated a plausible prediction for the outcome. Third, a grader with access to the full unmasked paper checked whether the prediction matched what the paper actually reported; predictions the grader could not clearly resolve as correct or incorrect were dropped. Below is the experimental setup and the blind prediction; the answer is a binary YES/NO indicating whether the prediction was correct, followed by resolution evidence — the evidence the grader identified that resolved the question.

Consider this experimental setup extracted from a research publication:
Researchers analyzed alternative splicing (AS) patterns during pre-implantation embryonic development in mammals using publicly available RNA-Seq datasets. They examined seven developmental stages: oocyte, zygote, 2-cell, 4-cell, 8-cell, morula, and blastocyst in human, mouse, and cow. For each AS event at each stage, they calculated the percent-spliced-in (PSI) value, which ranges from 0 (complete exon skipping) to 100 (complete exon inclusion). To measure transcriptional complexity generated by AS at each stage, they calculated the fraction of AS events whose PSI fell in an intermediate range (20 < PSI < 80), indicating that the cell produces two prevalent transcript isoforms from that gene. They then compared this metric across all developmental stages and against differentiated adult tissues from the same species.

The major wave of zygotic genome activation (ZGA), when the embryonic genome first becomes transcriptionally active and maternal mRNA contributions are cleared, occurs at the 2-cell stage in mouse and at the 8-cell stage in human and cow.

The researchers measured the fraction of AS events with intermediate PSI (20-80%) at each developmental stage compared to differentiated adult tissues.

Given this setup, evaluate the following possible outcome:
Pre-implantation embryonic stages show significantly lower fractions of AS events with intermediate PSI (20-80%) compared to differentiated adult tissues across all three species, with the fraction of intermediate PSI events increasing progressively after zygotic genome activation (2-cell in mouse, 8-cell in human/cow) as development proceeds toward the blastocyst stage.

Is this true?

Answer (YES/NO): NO